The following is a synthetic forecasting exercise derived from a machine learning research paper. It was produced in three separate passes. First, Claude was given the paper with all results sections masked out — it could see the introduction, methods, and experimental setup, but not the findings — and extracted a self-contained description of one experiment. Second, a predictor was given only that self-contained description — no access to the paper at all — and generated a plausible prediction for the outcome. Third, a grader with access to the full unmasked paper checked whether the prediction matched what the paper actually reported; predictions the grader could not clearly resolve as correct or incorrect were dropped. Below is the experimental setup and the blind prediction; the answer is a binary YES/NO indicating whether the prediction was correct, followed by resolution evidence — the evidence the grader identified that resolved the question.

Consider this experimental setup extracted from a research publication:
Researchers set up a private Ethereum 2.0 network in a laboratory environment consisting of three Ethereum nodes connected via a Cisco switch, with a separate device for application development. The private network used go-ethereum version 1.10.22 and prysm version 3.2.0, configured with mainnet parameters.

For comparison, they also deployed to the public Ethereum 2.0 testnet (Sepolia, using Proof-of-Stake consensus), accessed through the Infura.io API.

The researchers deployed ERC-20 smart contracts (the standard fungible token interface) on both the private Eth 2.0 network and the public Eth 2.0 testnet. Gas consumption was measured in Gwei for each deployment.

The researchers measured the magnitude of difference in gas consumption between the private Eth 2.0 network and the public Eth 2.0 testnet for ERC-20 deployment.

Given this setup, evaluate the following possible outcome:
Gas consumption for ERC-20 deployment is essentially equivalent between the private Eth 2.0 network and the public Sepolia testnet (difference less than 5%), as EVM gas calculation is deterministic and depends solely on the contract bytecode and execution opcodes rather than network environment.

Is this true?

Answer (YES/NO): NO